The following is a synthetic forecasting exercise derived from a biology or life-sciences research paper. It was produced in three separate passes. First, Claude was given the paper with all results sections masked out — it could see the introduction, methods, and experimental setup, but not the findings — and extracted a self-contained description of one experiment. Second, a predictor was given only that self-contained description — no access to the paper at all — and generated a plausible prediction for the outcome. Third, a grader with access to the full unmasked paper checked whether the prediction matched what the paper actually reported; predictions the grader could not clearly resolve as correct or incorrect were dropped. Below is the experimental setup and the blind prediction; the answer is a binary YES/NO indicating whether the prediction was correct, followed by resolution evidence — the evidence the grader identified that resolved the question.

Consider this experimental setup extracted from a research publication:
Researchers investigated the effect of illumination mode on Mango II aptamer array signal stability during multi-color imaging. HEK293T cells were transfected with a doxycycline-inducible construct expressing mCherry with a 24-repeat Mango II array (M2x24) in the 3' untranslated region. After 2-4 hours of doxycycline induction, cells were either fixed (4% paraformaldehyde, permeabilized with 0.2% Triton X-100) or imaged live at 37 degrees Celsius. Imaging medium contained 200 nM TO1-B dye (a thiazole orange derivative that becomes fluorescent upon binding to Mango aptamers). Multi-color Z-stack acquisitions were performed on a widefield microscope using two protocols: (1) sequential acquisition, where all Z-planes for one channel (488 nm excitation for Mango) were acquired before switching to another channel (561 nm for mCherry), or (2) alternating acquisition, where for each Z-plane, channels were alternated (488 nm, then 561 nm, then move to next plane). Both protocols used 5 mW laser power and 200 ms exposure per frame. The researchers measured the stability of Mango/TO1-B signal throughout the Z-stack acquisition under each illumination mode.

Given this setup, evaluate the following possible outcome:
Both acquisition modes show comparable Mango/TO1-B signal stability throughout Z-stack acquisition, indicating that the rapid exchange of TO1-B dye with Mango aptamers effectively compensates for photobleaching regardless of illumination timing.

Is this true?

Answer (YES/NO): NO